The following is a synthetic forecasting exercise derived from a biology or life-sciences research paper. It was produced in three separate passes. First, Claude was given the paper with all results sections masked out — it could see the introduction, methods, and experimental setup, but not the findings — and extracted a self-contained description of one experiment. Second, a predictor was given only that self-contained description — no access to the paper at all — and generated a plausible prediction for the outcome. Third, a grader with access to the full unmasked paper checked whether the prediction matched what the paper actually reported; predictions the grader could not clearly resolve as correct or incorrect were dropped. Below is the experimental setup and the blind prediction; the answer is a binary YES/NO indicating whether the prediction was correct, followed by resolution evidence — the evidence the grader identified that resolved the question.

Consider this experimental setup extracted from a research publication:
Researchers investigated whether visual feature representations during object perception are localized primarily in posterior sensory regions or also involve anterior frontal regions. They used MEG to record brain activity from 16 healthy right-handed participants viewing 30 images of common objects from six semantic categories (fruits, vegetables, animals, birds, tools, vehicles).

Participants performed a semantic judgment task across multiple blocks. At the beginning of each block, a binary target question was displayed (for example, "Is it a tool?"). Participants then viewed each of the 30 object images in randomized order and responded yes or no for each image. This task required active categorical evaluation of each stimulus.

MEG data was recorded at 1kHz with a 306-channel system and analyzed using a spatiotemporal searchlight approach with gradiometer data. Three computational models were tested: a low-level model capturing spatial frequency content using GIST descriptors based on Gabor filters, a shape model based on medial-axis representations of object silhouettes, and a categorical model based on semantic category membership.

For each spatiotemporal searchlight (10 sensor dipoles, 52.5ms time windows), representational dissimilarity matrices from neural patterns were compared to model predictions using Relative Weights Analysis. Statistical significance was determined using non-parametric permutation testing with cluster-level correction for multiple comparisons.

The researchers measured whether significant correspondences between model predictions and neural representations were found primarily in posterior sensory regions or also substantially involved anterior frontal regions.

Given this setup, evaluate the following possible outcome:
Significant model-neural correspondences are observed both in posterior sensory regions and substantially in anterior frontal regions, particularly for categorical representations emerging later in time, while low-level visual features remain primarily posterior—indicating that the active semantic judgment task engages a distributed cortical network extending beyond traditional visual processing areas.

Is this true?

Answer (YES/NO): NO